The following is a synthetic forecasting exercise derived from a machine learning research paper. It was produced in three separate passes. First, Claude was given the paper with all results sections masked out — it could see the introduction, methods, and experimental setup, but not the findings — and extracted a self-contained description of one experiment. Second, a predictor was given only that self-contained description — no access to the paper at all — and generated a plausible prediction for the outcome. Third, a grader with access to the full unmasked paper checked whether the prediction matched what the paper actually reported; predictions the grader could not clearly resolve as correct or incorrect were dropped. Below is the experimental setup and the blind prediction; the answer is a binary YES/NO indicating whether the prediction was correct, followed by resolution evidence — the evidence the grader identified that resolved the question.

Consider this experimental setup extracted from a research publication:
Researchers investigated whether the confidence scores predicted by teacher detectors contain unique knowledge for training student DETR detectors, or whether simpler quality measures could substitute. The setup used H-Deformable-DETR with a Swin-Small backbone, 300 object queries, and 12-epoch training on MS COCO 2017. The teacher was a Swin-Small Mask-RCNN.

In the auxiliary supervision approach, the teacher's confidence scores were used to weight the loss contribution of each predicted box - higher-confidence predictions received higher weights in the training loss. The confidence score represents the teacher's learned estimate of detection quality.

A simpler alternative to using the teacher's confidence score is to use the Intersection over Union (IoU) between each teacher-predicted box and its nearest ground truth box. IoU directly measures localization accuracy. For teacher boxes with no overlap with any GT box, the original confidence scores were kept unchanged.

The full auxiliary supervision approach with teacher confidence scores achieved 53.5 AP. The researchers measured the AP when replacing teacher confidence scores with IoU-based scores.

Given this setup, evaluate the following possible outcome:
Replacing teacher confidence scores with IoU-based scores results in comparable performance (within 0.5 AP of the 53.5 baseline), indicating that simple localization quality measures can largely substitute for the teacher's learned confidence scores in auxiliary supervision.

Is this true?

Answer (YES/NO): YES